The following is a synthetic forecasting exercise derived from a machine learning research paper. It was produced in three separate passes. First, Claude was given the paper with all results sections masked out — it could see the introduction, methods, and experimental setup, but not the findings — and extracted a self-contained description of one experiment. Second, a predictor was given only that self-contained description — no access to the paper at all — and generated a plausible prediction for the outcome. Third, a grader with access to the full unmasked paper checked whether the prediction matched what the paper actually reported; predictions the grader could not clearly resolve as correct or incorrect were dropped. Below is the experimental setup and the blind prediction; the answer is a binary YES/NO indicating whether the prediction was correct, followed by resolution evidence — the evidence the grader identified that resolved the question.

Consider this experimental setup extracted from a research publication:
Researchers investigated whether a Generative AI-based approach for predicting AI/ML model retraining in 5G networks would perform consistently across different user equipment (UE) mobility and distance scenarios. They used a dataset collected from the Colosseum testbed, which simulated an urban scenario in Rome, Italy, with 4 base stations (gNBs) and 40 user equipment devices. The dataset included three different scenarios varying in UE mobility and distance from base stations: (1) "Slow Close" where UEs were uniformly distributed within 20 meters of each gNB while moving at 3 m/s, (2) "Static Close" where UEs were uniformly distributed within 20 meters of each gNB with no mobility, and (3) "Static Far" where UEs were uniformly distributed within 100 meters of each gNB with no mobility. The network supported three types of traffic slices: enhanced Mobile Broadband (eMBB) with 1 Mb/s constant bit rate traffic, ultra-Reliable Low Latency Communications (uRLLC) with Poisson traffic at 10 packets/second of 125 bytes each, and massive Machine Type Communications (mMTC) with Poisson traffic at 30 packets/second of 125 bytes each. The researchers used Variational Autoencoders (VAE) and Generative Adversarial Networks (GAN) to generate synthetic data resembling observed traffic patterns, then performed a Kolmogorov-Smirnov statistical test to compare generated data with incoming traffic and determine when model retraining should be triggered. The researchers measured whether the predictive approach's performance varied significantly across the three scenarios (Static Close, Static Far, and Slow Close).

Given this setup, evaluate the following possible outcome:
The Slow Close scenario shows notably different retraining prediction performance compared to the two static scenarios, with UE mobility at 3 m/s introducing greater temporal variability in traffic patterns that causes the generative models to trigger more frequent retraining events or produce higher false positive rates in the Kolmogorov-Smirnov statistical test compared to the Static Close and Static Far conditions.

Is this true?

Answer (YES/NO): NO